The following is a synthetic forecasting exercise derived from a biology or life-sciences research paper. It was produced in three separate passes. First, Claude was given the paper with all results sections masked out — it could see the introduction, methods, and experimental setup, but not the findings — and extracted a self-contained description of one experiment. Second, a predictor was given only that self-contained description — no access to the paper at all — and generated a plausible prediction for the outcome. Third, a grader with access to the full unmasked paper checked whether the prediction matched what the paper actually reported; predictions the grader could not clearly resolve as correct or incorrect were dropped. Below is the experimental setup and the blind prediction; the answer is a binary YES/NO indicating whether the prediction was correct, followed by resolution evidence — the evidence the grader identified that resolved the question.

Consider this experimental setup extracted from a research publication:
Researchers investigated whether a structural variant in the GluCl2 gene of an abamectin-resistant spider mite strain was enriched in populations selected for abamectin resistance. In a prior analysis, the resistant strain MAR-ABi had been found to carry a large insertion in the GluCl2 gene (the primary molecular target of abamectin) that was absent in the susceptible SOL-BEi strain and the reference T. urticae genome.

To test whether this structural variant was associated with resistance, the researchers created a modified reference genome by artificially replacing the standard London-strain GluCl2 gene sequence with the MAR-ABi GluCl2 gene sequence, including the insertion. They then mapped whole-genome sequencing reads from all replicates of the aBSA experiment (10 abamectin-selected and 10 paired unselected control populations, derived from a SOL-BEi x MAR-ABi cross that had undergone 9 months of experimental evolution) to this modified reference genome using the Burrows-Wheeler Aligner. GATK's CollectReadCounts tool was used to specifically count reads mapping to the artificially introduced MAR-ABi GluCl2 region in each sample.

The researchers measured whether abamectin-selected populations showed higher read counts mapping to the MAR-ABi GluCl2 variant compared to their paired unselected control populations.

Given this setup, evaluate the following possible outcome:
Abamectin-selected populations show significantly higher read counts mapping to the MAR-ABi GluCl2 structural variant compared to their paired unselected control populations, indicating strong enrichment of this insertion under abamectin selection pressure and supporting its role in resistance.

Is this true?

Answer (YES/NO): YES